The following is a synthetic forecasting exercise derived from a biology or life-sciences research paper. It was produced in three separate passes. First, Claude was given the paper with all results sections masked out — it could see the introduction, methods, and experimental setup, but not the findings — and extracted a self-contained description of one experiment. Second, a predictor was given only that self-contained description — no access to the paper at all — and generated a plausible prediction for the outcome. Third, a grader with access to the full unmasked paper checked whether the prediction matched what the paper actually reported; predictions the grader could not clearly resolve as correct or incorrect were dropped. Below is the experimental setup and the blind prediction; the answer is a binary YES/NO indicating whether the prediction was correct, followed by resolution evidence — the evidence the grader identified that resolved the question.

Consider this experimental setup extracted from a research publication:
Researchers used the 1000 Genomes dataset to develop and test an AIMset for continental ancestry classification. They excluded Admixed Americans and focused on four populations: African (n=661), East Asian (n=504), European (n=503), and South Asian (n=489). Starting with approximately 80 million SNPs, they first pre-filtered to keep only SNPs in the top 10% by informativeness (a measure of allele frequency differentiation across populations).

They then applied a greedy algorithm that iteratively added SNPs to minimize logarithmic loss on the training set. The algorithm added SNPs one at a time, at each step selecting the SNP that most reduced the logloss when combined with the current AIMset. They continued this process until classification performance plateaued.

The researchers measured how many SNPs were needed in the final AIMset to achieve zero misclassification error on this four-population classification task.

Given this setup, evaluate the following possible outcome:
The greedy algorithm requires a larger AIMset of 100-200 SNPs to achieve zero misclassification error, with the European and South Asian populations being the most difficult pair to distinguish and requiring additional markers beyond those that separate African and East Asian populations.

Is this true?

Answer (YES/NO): NO